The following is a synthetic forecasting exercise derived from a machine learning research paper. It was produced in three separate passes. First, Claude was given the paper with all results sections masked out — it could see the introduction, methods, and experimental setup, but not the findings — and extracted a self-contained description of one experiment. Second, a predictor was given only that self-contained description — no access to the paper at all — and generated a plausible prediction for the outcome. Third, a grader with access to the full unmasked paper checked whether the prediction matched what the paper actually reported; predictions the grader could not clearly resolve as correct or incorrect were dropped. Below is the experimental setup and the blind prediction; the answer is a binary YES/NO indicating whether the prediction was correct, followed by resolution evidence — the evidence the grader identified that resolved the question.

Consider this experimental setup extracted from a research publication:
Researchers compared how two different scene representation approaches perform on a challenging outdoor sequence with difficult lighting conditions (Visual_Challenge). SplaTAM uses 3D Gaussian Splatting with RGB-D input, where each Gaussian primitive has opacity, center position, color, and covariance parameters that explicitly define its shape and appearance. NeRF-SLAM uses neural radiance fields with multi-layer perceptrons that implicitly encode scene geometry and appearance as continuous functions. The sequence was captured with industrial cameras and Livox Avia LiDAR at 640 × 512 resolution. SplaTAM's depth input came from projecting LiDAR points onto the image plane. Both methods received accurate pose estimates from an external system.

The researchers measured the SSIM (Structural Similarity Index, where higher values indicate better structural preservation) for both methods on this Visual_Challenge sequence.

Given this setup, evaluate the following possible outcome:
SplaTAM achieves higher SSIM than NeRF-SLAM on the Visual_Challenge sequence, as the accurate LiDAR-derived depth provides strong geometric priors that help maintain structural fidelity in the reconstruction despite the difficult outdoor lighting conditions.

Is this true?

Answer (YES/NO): YES